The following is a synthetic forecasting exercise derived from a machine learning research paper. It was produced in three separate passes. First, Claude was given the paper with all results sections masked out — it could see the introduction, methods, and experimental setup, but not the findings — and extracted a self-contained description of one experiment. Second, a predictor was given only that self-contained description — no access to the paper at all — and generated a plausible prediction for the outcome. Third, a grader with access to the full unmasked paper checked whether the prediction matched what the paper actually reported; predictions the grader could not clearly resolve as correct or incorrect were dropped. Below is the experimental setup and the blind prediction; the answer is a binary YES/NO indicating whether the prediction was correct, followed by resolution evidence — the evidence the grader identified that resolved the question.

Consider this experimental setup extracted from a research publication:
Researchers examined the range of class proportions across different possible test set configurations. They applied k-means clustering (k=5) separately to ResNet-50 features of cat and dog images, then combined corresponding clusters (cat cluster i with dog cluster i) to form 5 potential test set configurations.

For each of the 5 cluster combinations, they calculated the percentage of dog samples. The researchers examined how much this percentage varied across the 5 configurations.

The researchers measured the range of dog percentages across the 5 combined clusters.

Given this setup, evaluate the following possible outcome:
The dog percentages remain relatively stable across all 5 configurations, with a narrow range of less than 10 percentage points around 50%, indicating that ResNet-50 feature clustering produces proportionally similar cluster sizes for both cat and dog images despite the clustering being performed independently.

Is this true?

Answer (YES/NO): NO